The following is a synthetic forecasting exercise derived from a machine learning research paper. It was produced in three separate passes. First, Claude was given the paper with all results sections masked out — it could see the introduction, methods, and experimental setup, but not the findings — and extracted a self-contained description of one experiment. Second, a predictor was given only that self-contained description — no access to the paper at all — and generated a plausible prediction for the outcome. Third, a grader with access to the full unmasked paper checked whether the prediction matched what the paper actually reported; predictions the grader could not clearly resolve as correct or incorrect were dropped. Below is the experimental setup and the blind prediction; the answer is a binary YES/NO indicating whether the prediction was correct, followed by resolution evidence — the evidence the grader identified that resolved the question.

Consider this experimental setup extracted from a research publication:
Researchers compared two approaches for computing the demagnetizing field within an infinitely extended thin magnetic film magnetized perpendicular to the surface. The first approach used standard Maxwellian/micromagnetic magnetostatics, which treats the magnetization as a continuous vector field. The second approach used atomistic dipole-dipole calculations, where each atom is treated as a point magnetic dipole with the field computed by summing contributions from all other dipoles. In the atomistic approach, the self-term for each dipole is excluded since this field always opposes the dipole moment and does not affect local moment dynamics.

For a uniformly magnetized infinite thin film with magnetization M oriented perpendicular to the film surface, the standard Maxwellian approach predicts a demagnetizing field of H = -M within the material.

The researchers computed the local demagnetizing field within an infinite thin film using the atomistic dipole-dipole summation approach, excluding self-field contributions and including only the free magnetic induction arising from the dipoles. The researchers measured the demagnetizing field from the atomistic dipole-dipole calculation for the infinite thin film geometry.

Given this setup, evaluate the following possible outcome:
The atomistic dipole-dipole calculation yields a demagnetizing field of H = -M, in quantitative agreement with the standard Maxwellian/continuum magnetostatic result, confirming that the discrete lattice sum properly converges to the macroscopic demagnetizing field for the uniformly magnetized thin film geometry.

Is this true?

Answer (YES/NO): NO